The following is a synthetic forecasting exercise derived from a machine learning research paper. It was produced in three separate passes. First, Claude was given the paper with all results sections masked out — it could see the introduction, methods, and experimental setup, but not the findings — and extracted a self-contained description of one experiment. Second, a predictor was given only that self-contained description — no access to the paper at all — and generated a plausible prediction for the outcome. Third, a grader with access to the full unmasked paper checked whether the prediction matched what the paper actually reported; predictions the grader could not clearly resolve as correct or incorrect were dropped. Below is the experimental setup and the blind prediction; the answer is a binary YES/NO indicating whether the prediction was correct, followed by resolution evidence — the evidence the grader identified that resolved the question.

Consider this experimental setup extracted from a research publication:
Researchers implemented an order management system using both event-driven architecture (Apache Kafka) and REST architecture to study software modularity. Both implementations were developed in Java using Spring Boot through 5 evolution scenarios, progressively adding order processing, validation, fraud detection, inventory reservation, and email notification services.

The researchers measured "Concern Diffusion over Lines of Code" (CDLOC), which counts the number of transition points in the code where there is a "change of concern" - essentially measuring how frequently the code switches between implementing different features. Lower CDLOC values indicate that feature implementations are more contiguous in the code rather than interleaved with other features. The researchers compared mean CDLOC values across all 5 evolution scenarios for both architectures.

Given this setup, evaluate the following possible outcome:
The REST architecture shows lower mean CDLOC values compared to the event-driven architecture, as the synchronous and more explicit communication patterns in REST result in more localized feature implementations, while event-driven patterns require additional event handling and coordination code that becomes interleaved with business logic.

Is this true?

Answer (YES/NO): NO